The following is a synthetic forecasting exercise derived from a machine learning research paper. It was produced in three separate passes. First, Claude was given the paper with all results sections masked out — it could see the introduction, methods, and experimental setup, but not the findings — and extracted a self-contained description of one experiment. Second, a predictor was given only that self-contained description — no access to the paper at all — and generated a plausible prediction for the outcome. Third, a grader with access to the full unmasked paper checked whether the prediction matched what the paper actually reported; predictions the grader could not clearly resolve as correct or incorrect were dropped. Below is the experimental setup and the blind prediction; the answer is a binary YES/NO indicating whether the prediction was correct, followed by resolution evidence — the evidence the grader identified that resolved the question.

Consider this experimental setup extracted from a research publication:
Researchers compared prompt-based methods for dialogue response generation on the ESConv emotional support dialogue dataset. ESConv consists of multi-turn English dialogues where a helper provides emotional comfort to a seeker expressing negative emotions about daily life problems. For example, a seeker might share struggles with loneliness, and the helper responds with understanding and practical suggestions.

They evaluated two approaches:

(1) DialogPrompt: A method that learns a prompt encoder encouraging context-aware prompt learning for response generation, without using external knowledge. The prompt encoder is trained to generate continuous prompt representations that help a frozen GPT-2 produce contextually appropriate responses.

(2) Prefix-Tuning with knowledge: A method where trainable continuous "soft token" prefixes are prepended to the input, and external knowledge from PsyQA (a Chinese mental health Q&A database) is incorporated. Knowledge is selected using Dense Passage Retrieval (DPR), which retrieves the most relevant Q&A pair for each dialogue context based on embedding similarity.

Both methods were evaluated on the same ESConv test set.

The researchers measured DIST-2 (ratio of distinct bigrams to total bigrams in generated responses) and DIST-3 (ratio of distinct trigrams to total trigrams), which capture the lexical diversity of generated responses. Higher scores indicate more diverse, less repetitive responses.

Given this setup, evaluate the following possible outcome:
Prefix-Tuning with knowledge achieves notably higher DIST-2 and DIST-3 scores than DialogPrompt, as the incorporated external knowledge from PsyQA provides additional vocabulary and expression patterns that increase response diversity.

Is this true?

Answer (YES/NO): NO